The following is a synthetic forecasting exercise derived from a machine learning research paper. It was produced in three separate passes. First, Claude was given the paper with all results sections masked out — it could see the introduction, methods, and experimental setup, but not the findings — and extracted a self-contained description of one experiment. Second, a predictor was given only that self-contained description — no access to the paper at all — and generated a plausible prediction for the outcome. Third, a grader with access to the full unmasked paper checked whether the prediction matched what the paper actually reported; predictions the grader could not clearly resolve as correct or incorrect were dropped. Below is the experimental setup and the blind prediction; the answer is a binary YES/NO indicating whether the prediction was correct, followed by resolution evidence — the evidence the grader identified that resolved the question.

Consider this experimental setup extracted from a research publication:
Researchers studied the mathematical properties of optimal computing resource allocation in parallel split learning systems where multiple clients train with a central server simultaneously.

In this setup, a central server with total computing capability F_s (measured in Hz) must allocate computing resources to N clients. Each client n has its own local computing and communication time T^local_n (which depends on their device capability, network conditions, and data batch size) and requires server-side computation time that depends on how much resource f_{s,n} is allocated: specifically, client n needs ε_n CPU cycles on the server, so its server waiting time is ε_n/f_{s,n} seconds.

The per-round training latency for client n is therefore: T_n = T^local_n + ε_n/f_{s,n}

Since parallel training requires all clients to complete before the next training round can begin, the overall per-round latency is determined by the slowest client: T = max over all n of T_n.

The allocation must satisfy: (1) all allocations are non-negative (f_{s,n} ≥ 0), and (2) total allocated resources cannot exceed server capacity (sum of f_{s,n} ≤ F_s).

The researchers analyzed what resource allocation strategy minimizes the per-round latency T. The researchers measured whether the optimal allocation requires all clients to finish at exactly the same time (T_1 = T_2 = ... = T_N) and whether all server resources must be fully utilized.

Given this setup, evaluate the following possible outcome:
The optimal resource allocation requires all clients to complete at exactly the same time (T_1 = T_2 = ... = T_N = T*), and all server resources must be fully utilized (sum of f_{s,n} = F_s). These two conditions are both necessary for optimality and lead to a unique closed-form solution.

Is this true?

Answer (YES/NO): NO